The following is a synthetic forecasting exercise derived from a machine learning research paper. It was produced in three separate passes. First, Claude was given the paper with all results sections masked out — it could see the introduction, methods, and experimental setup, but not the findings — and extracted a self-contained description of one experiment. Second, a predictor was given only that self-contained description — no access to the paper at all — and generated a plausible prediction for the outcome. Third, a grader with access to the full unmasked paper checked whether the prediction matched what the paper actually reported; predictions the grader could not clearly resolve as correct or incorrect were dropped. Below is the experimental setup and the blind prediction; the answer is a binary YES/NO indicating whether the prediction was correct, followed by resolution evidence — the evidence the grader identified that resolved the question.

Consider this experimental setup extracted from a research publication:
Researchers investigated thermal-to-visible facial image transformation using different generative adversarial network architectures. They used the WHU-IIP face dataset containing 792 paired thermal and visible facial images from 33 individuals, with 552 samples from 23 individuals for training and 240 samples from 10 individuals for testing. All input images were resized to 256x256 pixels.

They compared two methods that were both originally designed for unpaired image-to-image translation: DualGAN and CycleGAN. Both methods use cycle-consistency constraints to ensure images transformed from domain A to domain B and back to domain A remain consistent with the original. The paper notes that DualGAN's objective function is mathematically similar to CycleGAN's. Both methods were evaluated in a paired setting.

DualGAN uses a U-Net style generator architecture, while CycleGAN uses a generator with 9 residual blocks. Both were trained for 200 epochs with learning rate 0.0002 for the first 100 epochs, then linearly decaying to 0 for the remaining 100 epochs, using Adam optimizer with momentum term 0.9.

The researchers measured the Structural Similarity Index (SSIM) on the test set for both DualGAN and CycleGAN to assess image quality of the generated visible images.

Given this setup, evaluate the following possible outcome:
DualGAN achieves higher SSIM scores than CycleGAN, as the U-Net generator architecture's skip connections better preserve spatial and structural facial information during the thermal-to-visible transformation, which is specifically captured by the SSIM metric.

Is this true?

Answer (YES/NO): NO